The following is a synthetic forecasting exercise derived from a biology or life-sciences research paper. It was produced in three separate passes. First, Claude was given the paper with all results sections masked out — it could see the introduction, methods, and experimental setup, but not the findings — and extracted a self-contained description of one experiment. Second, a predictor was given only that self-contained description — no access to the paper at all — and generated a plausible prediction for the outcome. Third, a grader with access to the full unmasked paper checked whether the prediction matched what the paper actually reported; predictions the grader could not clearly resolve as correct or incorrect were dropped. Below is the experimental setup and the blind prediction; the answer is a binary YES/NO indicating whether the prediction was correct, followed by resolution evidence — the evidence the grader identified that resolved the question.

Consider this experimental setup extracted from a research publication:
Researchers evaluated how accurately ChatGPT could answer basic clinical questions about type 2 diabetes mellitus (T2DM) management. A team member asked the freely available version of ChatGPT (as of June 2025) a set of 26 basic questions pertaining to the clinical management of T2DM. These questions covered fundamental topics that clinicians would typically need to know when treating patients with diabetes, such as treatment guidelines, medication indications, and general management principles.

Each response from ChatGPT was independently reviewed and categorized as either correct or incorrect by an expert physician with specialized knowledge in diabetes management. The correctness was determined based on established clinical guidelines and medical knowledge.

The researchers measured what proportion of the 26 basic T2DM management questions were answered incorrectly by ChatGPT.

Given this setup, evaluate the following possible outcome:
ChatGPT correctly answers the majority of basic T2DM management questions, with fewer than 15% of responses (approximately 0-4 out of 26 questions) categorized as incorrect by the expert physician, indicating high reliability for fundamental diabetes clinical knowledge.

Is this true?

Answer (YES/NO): NO